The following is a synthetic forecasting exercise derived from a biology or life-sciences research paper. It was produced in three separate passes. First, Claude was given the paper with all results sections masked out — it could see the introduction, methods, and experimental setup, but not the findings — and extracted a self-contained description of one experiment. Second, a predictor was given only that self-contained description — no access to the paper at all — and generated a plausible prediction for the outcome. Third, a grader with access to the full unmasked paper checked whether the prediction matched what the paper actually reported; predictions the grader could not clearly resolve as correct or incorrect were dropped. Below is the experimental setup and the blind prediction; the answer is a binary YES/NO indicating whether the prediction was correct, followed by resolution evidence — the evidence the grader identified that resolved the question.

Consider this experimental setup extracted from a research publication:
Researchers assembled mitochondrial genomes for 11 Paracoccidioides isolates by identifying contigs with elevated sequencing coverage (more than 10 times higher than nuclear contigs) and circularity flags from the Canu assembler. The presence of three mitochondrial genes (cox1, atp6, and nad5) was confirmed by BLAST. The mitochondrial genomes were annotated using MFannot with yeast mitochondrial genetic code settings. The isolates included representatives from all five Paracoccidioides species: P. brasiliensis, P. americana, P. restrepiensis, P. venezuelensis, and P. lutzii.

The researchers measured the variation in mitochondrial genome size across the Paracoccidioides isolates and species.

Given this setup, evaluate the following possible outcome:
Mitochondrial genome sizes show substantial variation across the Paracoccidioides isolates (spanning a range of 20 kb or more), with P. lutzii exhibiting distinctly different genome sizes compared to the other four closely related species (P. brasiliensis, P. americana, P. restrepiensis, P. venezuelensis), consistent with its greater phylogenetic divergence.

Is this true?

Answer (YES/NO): NO